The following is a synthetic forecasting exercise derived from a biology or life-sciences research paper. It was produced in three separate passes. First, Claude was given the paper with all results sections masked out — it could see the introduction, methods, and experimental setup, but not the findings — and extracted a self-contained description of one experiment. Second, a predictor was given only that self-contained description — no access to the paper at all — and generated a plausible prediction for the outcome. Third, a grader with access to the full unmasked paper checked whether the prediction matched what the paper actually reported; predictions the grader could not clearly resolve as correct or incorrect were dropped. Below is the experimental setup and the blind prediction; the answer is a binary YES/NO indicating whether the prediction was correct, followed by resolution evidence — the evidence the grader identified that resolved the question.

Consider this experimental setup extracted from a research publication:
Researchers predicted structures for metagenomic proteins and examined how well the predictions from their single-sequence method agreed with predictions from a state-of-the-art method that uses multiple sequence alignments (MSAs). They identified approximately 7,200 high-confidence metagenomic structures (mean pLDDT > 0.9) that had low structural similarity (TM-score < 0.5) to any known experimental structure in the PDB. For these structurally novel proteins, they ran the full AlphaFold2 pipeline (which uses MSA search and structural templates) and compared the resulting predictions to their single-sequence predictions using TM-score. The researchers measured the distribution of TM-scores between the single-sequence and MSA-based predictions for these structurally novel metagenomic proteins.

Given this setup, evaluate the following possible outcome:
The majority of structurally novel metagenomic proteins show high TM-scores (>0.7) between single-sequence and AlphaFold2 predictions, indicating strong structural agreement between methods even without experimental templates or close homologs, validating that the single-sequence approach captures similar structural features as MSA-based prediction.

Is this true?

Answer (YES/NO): YES